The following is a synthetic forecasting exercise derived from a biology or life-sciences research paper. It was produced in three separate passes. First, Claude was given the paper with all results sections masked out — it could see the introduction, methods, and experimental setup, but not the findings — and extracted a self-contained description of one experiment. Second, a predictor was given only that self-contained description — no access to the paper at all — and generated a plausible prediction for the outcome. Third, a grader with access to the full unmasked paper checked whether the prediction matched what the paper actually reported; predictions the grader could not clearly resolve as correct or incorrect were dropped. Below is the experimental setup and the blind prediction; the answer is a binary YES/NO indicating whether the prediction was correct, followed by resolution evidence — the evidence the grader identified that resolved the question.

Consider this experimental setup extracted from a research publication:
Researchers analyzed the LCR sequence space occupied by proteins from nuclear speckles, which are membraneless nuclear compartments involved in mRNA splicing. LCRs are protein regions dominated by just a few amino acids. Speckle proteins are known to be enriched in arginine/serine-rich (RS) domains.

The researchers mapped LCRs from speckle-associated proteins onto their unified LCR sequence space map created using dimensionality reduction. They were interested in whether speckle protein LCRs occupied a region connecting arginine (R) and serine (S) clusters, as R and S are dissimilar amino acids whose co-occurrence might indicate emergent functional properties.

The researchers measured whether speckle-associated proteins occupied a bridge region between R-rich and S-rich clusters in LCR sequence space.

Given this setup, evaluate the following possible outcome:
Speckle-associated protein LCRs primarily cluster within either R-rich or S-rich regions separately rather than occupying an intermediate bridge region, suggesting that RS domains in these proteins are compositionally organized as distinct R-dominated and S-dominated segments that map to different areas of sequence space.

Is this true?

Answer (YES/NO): NO